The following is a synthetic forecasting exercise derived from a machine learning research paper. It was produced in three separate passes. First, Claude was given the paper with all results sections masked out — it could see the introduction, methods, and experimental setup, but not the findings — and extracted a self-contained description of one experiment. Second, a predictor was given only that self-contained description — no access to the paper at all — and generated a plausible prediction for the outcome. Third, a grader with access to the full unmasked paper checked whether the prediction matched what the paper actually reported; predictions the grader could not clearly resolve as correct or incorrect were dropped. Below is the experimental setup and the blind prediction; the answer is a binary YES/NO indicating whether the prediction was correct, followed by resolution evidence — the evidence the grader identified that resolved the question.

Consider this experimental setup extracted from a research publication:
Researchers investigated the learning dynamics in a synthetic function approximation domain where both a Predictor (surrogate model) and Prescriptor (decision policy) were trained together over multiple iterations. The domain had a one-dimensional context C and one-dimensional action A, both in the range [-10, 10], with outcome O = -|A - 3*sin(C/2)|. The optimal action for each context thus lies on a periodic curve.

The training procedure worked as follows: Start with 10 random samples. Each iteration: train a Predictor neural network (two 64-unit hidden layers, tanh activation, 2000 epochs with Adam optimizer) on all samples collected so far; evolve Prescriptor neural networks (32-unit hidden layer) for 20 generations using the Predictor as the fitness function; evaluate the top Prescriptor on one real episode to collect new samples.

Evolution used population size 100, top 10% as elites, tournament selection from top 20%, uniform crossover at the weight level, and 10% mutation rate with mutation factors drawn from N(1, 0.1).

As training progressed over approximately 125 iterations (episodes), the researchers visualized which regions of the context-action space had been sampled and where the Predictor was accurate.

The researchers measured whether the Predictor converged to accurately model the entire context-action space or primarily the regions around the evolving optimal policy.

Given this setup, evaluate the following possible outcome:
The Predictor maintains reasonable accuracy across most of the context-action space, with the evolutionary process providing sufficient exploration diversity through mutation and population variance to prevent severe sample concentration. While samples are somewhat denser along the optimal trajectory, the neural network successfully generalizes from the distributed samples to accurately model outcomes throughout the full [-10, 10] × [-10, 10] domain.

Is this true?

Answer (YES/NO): NO